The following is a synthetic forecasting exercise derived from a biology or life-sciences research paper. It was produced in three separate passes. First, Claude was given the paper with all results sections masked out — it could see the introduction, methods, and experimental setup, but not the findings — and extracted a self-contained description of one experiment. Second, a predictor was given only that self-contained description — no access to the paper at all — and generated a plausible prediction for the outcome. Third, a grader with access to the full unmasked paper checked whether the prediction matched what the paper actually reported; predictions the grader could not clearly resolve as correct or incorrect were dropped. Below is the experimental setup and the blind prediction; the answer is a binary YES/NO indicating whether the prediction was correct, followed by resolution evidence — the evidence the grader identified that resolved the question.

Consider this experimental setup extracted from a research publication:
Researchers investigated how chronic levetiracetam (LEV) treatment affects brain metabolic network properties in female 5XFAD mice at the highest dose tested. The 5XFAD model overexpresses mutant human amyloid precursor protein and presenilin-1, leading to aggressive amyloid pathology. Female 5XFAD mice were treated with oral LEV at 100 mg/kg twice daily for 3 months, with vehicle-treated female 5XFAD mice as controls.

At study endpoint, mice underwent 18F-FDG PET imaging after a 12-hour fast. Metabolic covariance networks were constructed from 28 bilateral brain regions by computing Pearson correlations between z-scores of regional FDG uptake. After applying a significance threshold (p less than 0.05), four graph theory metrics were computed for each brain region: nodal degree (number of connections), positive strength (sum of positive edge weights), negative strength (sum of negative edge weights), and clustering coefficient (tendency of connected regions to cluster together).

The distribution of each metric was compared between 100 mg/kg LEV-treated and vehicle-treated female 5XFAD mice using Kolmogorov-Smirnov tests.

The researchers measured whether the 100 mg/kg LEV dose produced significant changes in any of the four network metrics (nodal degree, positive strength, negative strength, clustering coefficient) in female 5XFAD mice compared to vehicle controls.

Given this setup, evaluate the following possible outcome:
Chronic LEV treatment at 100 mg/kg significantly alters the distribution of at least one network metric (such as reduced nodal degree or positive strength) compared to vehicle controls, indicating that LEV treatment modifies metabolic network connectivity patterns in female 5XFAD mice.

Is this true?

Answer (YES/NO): NO